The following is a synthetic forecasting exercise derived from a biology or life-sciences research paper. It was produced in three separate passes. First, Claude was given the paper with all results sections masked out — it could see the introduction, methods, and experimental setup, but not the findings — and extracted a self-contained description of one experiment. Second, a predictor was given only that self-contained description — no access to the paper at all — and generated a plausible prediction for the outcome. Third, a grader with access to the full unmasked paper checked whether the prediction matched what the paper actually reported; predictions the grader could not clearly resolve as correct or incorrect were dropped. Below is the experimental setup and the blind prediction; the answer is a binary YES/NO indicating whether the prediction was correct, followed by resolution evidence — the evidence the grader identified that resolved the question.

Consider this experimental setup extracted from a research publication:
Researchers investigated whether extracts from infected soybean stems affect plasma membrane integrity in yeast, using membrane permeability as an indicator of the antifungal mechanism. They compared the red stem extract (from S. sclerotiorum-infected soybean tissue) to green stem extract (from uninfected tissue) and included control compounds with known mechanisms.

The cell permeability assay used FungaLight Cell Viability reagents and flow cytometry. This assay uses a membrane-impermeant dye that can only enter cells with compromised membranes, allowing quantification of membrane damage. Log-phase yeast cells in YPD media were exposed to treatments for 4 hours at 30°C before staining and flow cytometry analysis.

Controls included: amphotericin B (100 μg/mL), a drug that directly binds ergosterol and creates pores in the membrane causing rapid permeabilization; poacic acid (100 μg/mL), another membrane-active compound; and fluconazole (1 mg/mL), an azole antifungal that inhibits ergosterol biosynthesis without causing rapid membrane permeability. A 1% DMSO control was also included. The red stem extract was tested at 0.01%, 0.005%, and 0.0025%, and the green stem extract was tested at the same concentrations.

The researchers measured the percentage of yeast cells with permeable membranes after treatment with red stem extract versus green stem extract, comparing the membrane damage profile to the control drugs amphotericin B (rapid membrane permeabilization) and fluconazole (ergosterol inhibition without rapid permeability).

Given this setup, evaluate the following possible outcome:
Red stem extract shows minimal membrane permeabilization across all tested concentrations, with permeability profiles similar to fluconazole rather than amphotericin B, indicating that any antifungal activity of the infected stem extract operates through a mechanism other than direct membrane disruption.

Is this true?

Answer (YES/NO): YES